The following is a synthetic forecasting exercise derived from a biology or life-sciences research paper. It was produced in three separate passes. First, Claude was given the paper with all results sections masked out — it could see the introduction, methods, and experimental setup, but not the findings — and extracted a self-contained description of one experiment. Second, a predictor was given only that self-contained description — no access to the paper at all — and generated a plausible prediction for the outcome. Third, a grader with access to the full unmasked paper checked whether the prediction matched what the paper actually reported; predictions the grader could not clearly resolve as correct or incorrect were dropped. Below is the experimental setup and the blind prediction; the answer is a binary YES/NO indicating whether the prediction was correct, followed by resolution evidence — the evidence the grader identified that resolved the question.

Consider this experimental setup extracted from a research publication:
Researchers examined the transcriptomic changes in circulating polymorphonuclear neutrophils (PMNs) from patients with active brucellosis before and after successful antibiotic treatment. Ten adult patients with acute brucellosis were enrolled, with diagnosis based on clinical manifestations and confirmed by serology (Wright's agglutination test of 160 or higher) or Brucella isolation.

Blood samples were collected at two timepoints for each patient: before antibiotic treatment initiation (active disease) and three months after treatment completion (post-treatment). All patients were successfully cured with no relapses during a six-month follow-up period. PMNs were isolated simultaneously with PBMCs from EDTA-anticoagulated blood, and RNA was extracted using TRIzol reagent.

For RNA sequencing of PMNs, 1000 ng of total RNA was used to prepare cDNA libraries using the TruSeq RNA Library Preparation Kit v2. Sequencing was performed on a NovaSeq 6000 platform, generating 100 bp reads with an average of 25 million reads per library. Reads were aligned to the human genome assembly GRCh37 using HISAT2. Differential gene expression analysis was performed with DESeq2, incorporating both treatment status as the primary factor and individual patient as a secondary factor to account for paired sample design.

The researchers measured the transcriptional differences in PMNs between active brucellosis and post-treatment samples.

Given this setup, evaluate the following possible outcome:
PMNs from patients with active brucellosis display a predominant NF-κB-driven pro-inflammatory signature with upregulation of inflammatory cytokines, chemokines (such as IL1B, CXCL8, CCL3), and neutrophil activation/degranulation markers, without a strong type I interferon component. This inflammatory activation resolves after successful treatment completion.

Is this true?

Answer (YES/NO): NO